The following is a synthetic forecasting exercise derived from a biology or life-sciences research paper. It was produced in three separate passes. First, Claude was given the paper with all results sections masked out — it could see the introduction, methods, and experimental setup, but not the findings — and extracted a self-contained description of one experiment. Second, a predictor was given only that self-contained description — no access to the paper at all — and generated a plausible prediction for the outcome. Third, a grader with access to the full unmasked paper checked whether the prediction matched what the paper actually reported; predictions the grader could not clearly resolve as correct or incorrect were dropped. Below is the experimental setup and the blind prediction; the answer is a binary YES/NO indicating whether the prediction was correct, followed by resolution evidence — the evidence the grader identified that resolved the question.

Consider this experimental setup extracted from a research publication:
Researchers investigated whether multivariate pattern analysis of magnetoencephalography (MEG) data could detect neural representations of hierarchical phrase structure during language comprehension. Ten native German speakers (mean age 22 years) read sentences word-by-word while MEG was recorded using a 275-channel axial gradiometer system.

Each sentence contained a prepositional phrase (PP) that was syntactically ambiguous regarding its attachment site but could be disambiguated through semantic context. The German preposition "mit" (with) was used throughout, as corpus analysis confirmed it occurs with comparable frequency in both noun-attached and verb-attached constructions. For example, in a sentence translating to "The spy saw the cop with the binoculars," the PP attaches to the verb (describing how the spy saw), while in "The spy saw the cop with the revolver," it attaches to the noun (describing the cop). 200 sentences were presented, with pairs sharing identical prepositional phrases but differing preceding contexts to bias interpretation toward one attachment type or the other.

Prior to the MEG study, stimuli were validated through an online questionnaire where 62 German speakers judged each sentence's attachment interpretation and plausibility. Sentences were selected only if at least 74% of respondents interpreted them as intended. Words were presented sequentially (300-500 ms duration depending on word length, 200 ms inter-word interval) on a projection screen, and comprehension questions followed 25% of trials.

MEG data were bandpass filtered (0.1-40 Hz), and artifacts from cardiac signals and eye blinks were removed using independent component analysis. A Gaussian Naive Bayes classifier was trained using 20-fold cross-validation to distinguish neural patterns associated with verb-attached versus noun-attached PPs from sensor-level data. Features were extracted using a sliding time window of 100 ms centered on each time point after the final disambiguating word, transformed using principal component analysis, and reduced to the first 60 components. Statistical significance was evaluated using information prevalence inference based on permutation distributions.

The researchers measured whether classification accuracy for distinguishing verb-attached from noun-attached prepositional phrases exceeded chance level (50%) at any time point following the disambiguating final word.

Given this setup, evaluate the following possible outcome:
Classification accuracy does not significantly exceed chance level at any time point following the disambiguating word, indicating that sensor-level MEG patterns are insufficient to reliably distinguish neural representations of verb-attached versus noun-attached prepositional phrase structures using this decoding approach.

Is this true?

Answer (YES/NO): YES